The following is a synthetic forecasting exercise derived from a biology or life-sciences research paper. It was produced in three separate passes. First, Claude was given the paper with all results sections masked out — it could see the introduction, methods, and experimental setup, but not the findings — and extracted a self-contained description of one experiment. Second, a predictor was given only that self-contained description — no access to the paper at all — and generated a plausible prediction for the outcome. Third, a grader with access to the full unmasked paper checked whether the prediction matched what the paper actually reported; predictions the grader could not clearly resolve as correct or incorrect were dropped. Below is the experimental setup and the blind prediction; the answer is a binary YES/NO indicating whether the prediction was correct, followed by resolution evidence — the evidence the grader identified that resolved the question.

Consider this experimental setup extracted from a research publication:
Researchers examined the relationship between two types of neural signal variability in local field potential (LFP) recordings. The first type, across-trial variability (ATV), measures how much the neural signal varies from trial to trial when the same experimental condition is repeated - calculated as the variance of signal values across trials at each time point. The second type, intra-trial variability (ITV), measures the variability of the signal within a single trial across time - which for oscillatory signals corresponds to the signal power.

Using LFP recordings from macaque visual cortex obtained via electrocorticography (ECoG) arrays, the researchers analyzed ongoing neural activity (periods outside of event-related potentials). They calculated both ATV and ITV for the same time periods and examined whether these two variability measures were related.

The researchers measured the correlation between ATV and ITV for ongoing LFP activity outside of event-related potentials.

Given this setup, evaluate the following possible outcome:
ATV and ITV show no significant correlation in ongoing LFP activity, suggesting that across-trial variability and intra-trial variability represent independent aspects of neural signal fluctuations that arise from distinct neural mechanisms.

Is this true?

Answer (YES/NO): NO